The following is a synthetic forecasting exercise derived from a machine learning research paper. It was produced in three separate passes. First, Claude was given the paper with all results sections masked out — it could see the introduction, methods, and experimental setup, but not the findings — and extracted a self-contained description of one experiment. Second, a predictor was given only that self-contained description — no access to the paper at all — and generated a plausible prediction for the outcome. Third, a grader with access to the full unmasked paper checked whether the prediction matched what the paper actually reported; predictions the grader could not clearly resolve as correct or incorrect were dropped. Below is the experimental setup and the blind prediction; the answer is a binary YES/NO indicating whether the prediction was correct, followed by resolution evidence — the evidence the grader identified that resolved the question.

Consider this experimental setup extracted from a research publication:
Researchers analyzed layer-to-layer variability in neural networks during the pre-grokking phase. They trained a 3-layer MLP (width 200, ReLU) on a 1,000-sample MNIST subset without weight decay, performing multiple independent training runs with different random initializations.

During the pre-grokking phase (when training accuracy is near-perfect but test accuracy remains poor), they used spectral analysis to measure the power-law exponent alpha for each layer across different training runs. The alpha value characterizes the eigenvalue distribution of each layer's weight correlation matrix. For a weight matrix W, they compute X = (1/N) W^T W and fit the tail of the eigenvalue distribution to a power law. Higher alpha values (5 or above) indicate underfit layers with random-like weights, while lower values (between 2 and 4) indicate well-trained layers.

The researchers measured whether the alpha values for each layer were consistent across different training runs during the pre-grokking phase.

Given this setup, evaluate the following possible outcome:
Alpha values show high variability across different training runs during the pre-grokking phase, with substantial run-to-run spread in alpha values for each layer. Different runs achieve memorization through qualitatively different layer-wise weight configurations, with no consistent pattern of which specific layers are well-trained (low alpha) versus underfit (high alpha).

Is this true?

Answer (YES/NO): NO